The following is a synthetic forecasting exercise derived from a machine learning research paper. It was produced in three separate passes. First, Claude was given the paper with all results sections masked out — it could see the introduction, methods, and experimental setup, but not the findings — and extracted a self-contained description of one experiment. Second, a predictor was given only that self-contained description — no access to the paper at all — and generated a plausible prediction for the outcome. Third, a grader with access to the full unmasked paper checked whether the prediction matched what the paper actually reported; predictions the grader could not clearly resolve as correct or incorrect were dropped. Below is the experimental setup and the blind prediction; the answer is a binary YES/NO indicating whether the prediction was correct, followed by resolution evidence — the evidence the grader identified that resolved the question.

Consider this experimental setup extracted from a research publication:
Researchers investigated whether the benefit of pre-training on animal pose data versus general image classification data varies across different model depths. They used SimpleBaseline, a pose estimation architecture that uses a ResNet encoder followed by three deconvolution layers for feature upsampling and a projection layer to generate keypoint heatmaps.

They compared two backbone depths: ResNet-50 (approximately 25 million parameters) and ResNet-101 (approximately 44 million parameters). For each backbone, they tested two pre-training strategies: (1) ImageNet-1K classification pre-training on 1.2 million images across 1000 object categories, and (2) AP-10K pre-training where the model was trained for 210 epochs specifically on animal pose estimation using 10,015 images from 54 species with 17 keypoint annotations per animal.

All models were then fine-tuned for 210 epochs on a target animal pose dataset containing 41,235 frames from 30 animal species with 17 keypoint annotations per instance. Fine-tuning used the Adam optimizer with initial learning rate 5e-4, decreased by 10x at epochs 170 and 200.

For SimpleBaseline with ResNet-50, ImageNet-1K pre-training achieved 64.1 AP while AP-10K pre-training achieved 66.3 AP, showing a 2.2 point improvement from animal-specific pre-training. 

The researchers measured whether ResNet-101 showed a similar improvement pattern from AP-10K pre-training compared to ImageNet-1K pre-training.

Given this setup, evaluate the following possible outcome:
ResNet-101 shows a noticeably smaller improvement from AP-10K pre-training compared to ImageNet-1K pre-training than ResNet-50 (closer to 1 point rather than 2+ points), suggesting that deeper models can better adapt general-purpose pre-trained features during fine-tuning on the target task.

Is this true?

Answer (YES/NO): NO